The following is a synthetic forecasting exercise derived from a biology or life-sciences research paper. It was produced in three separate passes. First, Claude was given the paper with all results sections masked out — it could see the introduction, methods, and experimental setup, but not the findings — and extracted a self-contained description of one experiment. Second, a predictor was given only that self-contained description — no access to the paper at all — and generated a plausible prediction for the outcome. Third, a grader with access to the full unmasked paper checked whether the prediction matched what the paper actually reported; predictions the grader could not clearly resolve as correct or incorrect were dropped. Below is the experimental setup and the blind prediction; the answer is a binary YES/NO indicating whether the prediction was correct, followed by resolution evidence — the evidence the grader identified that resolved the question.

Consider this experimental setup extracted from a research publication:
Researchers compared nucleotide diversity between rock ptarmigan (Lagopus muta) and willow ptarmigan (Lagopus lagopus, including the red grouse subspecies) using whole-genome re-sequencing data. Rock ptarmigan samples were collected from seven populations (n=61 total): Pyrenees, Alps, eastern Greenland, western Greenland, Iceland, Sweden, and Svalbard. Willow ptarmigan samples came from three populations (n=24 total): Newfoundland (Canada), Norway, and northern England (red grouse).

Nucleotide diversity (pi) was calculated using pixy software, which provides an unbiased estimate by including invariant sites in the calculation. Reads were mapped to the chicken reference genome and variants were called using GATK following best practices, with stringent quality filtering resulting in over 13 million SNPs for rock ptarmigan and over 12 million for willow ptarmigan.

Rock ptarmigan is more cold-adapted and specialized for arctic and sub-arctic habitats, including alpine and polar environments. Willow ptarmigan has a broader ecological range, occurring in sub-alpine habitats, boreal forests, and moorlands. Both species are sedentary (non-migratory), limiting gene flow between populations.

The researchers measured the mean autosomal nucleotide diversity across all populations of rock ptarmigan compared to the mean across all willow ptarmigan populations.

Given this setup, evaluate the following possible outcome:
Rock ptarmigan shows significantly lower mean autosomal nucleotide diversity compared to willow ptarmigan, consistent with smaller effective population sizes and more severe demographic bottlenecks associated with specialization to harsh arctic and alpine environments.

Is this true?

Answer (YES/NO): YES